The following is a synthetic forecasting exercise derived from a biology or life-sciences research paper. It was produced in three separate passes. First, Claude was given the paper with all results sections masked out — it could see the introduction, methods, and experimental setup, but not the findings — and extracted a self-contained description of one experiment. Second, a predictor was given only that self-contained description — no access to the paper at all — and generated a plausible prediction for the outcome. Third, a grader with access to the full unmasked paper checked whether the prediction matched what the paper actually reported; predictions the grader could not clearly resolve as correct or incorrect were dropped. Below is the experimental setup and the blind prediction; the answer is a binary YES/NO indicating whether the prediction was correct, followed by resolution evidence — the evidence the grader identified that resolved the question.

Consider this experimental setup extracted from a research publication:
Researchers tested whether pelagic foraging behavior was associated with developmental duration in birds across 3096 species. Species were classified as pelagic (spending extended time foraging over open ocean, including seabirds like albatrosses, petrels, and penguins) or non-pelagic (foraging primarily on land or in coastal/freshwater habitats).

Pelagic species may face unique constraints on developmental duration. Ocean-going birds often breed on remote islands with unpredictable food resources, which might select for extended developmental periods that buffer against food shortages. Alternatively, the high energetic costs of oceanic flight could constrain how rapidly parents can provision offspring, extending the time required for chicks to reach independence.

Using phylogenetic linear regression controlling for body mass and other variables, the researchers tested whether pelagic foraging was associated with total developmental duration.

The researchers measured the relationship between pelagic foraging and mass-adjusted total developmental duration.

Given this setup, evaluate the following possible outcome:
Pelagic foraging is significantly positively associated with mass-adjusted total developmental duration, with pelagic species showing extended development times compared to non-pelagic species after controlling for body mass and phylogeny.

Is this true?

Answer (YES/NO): YES